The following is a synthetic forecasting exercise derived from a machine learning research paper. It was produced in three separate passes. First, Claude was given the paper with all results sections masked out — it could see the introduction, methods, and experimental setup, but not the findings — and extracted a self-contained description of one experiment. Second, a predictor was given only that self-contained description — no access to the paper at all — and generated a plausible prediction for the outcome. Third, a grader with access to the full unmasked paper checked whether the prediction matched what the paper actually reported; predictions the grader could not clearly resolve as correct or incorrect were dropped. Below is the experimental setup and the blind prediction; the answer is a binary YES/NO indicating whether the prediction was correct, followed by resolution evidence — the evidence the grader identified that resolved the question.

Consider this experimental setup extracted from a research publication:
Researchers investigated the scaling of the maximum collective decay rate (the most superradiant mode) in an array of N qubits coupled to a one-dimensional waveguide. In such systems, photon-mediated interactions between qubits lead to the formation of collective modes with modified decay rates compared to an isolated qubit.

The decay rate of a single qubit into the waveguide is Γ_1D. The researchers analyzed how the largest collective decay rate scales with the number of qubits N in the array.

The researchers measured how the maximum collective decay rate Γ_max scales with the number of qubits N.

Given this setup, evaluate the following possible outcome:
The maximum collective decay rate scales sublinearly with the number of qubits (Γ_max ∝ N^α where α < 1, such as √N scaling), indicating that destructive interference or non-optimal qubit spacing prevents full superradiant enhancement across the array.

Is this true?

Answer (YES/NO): NO